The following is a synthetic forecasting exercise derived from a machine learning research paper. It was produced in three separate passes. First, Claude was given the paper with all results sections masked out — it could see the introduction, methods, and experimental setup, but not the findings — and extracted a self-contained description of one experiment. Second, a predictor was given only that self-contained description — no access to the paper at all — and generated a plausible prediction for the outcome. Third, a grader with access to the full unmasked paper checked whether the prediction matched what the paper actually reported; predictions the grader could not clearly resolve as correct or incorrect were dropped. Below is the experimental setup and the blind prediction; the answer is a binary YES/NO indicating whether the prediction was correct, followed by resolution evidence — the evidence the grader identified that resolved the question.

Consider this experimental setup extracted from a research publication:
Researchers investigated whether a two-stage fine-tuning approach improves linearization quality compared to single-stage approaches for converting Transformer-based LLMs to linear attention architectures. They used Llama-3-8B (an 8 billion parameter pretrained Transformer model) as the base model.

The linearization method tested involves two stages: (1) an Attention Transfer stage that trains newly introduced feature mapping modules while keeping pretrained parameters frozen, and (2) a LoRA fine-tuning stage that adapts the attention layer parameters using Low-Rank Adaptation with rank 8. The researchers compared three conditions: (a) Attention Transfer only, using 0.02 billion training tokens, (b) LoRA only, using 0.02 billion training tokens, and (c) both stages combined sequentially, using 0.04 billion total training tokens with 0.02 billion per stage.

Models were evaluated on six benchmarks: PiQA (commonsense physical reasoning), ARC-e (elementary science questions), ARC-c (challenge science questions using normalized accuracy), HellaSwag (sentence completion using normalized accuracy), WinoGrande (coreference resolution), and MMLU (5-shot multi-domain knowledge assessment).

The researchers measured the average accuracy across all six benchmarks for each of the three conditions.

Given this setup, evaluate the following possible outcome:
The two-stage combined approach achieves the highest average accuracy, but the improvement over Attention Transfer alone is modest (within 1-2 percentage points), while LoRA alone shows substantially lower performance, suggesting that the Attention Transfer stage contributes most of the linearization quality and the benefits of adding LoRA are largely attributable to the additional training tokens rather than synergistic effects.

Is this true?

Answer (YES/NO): NO